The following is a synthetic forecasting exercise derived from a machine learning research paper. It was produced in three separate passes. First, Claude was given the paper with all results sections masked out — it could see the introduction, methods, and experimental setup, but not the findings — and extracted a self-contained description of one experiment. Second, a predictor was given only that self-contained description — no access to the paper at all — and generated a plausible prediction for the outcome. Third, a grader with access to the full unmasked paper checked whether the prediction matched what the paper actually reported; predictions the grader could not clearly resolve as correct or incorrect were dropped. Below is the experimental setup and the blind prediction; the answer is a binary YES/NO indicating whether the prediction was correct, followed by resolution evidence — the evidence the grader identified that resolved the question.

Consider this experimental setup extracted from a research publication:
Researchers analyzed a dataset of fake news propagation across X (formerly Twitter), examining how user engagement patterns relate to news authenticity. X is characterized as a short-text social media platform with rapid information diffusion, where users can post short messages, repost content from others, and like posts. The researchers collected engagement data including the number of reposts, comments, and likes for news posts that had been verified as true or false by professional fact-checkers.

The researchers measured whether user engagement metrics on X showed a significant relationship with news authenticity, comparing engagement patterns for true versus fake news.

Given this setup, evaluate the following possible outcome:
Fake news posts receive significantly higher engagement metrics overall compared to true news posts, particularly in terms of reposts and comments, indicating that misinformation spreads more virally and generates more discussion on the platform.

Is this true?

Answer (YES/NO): NO